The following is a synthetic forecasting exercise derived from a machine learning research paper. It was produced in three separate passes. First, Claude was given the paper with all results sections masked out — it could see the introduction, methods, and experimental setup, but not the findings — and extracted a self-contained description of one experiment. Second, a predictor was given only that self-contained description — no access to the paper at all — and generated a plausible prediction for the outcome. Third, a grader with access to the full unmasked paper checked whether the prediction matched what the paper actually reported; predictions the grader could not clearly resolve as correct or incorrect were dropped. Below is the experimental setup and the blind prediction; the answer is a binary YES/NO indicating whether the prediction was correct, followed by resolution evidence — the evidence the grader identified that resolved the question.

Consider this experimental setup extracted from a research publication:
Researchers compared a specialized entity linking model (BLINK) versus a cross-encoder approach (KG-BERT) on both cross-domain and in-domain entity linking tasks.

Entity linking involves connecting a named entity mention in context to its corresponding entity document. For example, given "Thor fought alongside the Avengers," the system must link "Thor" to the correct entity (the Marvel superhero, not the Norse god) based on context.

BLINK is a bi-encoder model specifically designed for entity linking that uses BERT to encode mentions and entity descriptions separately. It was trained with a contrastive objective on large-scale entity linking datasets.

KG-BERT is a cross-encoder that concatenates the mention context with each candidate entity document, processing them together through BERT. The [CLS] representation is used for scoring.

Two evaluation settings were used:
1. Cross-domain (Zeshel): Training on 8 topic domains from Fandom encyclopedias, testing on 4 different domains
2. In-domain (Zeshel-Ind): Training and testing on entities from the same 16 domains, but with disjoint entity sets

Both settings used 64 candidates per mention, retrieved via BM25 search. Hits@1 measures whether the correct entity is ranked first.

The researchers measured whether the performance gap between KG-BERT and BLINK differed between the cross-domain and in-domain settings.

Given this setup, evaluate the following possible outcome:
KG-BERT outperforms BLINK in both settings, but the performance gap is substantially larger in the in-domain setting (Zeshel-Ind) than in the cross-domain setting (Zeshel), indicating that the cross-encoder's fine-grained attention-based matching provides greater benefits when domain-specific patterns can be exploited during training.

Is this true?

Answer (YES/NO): NO